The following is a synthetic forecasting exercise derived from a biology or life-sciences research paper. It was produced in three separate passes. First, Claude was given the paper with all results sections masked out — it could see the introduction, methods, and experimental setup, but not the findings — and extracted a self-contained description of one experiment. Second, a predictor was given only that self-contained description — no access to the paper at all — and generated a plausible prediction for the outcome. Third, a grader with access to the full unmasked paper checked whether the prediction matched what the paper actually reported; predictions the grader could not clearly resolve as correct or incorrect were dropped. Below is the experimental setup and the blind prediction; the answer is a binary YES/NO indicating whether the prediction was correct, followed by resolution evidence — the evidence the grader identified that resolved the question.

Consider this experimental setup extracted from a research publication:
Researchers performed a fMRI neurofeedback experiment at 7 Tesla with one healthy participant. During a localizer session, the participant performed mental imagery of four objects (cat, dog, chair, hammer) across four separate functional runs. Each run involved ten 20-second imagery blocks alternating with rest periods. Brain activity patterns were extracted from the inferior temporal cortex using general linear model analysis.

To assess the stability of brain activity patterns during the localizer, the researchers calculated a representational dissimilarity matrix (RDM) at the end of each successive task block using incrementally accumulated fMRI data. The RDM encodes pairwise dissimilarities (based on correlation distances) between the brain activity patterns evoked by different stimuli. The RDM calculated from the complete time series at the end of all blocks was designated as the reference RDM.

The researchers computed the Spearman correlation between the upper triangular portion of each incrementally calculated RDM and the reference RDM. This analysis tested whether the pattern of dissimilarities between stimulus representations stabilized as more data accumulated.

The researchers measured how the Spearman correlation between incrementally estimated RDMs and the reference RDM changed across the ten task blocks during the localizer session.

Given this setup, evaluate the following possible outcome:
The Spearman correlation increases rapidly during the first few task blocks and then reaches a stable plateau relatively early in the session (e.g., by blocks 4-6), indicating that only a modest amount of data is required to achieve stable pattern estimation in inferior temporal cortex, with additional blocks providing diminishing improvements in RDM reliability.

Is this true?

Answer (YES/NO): NO